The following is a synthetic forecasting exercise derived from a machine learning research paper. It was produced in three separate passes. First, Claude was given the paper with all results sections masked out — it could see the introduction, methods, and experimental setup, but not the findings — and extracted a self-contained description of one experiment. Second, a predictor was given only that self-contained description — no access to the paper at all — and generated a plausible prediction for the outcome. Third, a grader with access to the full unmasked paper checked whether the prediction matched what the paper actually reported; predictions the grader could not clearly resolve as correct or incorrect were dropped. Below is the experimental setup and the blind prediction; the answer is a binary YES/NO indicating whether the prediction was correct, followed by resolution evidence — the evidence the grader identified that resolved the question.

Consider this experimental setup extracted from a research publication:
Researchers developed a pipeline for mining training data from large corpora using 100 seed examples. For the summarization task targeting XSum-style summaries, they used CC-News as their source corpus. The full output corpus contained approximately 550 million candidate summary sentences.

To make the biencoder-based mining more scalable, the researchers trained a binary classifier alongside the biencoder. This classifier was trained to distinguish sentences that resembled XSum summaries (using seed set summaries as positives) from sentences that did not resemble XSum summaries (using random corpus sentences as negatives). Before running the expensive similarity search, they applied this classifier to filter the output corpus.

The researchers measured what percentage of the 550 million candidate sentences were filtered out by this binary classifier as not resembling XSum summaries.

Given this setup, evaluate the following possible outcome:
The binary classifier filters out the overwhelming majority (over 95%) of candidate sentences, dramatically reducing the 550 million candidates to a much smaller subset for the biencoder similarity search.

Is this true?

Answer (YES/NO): NO